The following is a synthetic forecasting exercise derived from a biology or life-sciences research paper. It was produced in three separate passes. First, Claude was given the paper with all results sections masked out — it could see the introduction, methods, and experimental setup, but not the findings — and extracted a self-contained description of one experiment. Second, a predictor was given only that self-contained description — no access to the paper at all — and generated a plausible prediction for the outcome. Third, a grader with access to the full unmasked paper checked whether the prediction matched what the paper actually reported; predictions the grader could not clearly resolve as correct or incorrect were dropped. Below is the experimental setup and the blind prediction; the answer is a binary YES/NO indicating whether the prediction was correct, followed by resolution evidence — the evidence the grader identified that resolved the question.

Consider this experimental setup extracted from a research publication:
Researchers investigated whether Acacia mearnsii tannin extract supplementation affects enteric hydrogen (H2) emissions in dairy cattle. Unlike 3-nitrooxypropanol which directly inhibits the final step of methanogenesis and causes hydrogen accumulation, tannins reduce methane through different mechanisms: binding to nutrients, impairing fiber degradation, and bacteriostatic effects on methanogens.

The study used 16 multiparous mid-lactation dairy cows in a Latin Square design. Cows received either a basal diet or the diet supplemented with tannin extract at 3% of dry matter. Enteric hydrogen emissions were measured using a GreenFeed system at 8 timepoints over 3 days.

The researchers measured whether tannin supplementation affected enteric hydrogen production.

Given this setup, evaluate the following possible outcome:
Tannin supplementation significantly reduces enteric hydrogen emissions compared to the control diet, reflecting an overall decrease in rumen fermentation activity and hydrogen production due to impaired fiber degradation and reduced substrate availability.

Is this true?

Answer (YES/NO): NO